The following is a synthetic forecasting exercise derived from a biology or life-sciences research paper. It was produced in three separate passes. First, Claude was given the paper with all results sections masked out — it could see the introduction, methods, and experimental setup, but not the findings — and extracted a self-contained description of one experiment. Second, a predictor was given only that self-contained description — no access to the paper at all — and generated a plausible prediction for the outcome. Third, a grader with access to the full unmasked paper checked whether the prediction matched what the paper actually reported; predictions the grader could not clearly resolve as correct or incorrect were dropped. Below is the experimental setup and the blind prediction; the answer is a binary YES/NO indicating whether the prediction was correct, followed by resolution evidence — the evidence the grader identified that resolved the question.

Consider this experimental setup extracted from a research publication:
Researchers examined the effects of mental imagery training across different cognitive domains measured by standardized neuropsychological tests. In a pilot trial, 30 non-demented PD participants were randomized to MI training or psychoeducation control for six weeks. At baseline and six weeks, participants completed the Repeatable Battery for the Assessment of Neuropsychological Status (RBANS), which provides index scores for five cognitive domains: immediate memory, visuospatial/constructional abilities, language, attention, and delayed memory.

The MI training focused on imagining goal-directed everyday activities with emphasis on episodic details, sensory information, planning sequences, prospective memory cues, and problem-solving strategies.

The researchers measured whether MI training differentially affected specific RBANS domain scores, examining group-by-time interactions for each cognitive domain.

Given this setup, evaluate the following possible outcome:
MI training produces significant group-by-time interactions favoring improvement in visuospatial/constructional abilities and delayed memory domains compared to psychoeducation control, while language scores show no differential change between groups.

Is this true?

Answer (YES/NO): NO